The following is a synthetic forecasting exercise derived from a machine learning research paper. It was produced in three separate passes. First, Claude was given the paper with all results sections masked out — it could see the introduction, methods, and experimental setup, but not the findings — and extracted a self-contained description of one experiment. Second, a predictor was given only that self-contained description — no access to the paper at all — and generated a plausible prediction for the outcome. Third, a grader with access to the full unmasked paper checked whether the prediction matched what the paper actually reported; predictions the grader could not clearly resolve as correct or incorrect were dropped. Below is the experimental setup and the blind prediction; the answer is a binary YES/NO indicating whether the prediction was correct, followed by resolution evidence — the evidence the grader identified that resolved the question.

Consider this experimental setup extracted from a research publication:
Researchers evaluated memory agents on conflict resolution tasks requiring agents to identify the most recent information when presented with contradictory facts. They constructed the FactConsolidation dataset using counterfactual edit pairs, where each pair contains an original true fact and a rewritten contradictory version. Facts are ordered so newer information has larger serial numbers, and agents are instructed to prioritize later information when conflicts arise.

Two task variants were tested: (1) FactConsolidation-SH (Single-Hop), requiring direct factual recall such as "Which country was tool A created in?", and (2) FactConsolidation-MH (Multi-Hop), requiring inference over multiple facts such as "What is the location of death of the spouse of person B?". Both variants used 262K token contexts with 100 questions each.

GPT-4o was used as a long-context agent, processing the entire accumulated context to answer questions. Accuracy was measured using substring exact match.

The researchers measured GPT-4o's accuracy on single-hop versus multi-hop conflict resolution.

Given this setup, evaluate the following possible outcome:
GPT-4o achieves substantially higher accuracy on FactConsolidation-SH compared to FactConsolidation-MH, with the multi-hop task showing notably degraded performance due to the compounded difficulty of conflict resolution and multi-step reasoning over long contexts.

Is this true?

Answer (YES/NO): YES